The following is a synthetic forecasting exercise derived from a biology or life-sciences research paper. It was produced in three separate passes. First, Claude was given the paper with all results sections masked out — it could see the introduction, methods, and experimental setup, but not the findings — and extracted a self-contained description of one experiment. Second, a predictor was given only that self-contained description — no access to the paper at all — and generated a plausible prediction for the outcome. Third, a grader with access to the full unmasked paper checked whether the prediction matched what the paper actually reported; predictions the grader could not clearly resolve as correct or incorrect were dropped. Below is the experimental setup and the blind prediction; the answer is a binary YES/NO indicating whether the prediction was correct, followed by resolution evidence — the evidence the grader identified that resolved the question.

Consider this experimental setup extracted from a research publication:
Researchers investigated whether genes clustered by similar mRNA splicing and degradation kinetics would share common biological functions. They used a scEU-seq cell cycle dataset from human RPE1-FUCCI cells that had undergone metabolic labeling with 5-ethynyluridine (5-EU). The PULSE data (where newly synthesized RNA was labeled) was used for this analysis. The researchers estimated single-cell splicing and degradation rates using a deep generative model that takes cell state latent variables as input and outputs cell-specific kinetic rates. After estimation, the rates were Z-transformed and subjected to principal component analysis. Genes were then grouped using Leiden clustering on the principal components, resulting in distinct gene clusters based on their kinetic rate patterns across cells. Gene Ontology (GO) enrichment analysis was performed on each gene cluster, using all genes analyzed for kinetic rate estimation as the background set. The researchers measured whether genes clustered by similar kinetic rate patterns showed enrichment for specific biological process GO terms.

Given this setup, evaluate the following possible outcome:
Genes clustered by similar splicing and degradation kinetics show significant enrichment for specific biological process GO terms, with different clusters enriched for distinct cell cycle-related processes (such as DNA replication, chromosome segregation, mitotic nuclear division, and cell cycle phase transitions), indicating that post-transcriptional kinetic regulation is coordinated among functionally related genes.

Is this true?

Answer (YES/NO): NO